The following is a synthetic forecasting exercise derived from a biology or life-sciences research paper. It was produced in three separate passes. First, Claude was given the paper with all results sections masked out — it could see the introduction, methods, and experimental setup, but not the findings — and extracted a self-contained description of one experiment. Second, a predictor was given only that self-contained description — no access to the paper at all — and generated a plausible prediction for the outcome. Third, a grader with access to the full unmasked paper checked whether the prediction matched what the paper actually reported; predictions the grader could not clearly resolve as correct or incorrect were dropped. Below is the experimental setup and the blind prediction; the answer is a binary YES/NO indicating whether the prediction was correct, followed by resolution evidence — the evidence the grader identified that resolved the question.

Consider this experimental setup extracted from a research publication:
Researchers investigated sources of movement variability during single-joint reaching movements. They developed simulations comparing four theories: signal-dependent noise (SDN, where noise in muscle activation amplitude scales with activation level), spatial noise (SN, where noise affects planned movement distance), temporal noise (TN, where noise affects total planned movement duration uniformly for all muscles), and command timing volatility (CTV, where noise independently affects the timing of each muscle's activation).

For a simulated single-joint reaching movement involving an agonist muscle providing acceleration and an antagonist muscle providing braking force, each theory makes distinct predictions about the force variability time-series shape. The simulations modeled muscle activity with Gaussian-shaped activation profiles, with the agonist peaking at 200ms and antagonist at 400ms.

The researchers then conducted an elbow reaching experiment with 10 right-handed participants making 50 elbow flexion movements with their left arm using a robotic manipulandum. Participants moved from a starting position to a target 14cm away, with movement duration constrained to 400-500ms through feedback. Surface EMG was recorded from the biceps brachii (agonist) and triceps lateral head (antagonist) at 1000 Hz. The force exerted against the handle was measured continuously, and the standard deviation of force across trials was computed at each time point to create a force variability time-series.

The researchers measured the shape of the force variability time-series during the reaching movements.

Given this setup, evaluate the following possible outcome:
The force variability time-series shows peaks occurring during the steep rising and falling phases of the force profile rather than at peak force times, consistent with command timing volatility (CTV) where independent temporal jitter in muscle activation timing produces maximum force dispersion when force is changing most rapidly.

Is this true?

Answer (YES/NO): YES